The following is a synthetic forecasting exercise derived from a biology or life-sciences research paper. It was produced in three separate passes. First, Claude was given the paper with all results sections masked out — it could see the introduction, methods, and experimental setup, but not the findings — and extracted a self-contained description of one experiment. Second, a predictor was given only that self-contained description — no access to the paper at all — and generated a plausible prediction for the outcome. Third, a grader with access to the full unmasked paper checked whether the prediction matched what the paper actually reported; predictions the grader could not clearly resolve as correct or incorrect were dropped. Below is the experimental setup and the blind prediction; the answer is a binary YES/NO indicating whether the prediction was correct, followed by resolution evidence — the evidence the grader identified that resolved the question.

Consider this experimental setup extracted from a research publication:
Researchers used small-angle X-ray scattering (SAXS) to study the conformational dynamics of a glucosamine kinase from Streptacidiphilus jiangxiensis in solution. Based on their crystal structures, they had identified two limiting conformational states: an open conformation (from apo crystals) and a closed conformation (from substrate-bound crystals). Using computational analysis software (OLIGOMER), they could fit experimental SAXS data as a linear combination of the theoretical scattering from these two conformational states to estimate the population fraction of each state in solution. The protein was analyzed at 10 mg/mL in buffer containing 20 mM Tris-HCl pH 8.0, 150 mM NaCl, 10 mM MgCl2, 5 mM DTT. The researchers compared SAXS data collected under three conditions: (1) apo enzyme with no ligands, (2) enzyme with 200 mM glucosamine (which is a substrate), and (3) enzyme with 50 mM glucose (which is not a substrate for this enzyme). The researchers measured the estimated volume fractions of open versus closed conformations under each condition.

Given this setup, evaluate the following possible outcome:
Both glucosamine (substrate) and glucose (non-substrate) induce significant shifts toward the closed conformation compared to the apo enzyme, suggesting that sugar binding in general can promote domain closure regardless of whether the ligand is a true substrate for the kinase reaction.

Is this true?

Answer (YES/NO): NO